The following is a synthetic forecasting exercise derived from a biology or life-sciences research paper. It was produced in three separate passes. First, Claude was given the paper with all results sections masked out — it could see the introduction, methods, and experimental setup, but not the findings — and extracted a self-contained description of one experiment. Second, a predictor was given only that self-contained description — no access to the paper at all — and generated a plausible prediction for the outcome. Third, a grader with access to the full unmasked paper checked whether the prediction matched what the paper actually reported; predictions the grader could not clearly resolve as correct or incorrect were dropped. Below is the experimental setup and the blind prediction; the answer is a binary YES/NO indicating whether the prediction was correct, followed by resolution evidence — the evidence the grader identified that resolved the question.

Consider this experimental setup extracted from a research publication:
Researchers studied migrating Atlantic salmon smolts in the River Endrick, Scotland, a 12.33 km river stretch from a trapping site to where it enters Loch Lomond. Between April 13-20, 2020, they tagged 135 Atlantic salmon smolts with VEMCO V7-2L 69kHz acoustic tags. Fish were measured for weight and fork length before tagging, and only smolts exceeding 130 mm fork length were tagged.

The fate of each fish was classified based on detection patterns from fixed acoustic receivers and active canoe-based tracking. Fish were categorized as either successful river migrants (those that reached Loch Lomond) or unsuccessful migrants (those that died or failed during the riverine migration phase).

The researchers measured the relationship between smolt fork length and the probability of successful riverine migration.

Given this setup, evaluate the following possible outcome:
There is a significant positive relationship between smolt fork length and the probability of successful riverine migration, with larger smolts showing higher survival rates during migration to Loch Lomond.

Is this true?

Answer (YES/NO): NO